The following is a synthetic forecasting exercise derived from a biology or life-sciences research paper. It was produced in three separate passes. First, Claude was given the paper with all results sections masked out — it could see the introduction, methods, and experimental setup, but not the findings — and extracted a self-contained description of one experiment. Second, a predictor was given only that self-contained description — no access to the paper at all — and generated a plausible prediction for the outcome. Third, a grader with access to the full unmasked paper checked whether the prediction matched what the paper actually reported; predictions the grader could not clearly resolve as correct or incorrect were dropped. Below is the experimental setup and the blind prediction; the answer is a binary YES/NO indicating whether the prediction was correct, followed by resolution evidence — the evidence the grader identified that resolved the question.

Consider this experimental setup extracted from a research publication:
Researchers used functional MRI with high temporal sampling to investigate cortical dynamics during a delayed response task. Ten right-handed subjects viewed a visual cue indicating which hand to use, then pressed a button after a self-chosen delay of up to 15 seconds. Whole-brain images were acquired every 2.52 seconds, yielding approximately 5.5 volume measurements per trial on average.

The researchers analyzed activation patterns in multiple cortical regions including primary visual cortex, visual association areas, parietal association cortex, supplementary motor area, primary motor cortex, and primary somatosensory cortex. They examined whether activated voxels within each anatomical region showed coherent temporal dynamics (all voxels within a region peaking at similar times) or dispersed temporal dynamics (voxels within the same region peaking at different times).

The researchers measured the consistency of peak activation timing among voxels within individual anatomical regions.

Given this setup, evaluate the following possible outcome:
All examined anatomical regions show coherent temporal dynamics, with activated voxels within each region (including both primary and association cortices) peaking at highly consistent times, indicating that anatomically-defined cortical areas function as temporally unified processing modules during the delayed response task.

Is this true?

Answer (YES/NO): NO